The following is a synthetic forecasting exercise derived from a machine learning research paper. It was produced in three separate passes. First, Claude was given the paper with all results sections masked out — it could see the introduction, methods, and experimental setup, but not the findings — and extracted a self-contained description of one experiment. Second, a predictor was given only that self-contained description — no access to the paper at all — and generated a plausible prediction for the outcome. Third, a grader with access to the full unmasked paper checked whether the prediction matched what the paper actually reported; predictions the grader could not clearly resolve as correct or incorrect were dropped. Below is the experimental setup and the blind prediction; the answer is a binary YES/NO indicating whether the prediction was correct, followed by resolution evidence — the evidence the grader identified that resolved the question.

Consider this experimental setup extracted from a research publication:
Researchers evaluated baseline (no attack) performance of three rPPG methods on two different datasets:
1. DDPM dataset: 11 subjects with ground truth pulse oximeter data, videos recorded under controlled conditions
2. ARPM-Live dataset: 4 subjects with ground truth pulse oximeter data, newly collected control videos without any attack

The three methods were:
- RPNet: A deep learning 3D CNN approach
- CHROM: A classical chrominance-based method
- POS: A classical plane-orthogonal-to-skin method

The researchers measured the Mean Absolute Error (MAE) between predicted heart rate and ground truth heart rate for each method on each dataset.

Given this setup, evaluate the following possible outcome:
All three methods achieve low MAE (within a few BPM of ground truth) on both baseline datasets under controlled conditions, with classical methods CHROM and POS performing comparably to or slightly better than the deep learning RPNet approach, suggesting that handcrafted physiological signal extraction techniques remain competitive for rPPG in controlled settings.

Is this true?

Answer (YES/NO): NO